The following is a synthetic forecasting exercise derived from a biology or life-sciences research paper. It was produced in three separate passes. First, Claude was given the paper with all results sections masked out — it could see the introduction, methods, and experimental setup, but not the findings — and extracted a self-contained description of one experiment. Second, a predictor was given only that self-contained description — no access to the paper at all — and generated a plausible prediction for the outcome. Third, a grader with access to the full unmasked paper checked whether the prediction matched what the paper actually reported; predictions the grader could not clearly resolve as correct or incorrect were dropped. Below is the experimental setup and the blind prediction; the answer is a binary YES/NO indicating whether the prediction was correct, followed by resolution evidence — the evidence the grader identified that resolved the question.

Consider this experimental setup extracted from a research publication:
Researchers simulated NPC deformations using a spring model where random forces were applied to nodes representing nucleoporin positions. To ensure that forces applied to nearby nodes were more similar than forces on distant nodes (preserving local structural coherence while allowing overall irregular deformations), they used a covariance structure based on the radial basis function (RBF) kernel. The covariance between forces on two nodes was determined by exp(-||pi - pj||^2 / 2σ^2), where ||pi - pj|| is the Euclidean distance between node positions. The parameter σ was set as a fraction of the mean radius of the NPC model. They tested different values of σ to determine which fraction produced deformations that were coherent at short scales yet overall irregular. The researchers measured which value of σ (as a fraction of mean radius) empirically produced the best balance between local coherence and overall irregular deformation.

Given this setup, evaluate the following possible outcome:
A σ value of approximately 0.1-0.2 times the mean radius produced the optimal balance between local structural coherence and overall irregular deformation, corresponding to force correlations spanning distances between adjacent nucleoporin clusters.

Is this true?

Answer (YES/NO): NO